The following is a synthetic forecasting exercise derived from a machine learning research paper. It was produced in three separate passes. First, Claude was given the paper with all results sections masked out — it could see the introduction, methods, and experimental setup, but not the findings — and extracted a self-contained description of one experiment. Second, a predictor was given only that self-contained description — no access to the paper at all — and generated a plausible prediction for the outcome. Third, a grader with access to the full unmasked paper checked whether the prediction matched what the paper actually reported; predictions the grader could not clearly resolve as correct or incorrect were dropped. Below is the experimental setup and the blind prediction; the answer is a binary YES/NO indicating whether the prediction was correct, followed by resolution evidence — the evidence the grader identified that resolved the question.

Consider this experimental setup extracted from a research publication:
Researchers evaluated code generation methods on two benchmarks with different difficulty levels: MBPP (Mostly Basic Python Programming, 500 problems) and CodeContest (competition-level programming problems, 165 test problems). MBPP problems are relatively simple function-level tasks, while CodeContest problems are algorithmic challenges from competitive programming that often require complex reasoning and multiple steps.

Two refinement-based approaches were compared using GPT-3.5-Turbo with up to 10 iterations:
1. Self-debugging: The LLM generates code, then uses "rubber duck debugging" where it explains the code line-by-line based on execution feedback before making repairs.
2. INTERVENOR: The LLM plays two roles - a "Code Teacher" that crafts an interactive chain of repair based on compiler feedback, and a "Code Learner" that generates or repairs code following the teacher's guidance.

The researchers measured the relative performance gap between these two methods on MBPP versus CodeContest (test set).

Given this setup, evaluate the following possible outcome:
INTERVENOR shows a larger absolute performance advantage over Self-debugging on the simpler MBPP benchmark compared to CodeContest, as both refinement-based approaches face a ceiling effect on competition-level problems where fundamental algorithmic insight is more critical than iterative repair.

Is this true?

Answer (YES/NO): NO